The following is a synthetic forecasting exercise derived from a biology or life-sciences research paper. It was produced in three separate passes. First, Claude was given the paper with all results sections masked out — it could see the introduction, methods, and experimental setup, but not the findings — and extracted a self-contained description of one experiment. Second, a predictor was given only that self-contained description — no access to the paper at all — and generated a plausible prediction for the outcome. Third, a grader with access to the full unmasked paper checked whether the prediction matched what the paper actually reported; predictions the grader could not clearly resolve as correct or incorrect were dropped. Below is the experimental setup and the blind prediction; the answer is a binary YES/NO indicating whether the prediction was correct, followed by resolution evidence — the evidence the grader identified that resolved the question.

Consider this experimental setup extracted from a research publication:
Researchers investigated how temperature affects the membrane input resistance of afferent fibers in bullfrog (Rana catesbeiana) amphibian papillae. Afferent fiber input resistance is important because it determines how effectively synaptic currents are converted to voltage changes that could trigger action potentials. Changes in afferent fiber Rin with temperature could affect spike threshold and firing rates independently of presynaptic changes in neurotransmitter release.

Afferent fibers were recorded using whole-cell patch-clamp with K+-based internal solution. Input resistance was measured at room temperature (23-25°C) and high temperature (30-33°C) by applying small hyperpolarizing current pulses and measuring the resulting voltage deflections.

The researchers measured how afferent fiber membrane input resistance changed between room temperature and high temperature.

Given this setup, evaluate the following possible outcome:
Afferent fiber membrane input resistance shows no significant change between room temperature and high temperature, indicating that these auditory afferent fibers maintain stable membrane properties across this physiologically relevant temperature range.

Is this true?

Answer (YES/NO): NO